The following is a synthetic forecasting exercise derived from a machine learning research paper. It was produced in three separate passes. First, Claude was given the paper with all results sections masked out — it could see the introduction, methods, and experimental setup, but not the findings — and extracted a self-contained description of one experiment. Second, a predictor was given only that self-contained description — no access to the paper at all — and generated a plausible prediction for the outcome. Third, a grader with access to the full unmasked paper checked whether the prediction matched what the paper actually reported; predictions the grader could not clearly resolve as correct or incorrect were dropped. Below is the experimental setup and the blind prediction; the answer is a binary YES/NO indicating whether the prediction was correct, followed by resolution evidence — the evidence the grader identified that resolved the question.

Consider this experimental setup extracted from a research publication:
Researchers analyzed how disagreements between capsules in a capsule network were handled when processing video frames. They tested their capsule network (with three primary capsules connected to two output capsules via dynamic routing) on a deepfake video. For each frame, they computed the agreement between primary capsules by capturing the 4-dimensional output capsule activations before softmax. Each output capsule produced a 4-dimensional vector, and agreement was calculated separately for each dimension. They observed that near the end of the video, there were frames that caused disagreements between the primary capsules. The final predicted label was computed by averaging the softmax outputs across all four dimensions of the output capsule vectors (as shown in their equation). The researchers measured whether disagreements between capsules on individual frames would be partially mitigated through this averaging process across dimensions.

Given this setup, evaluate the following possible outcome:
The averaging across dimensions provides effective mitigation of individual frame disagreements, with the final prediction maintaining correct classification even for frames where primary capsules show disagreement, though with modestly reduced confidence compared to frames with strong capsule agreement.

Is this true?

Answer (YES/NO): NO